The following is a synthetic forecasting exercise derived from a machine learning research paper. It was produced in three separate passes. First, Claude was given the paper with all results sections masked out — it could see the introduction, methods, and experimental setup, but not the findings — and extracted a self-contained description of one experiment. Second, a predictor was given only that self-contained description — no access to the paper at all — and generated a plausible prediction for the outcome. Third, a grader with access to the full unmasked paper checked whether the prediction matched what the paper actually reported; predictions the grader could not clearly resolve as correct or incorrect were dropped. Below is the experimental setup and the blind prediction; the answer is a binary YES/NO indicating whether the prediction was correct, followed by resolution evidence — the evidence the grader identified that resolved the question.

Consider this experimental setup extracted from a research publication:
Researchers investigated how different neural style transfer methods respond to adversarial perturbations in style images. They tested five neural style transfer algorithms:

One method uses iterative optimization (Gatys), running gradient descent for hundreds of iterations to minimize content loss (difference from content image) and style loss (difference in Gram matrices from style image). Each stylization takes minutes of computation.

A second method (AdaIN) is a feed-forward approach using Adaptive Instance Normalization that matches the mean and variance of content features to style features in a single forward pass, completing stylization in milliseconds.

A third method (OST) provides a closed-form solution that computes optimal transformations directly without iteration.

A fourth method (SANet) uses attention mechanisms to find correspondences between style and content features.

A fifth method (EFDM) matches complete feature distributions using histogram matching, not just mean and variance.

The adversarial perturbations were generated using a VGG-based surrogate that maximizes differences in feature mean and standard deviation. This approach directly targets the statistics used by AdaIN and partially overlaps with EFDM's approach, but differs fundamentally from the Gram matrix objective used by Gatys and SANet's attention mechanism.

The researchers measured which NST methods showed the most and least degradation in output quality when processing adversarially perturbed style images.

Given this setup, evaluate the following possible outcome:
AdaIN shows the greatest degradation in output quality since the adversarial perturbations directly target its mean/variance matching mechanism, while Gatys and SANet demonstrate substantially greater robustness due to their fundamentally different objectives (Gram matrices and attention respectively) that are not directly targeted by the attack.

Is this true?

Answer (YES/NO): NO